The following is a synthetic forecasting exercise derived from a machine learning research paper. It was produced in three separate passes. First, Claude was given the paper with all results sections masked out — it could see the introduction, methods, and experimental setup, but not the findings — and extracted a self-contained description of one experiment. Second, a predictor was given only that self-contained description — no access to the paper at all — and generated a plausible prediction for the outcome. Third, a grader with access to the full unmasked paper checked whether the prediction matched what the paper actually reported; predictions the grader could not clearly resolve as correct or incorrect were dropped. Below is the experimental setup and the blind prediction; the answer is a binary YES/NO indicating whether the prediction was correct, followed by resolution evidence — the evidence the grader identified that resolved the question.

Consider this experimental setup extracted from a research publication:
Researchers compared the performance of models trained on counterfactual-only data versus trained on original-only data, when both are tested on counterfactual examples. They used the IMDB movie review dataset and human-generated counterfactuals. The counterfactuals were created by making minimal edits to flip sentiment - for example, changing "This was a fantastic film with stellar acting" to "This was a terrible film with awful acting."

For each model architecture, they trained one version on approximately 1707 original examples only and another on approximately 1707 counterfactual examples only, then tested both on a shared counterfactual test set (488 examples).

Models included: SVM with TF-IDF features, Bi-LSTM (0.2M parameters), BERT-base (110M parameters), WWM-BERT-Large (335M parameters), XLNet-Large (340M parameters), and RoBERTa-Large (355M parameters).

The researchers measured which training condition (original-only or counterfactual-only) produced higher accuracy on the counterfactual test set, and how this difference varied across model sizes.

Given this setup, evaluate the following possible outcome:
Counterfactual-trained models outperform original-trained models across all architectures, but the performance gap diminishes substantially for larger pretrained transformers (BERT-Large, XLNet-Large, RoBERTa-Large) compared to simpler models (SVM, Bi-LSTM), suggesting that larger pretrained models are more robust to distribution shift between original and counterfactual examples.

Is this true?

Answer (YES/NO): YES